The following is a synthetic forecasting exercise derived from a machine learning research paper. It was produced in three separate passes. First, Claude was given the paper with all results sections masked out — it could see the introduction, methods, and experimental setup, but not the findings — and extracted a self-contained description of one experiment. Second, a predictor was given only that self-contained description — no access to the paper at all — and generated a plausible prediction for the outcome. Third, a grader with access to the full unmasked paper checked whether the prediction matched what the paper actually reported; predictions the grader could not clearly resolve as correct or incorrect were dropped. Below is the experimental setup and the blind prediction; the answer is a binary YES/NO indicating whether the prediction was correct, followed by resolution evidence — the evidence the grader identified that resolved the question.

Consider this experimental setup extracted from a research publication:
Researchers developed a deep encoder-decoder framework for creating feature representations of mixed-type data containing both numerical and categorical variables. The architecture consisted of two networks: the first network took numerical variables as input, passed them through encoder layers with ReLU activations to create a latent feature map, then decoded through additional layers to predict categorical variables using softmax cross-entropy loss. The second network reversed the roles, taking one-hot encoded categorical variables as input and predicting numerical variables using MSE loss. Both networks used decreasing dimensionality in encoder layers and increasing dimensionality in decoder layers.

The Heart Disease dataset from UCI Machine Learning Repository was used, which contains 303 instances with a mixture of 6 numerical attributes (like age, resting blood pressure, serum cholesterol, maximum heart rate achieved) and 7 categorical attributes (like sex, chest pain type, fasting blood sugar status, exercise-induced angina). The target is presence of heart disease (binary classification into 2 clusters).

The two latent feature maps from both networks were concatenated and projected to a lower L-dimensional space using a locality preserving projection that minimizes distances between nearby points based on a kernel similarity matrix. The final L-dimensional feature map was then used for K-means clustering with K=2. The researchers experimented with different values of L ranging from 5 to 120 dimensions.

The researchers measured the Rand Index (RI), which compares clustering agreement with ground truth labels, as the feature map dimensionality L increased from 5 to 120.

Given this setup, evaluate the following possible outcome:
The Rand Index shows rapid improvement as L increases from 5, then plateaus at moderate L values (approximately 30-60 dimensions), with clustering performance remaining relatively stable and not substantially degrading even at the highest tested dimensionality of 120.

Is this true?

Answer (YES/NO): NO